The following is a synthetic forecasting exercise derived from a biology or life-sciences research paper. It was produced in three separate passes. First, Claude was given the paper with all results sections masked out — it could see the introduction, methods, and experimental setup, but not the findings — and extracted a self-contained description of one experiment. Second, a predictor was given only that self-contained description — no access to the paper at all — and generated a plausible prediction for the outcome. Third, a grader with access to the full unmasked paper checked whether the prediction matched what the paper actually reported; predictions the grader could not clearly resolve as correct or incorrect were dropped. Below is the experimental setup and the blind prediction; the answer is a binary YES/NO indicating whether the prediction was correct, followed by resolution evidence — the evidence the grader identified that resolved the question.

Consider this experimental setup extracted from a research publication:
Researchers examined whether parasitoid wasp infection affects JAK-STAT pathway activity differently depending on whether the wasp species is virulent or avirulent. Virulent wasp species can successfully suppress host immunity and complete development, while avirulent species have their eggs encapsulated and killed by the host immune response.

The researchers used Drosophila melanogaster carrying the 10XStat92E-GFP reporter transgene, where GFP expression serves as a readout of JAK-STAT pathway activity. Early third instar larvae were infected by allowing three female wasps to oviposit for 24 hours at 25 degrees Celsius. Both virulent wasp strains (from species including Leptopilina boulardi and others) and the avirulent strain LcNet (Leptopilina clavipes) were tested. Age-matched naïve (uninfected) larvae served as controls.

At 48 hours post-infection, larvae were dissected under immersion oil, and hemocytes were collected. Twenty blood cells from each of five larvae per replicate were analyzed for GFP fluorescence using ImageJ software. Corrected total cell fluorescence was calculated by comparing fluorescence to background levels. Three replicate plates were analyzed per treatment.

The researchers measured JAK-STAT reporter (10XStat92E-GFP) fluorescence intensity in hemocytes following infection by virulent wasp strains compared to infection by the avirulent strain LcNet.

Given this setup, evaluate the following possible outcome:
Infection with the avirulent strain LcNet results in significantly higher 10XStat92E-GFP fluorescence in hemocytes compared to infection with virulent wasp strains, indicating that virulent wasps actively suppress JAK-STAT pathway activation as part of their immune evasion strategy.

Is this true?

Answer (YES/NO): YES